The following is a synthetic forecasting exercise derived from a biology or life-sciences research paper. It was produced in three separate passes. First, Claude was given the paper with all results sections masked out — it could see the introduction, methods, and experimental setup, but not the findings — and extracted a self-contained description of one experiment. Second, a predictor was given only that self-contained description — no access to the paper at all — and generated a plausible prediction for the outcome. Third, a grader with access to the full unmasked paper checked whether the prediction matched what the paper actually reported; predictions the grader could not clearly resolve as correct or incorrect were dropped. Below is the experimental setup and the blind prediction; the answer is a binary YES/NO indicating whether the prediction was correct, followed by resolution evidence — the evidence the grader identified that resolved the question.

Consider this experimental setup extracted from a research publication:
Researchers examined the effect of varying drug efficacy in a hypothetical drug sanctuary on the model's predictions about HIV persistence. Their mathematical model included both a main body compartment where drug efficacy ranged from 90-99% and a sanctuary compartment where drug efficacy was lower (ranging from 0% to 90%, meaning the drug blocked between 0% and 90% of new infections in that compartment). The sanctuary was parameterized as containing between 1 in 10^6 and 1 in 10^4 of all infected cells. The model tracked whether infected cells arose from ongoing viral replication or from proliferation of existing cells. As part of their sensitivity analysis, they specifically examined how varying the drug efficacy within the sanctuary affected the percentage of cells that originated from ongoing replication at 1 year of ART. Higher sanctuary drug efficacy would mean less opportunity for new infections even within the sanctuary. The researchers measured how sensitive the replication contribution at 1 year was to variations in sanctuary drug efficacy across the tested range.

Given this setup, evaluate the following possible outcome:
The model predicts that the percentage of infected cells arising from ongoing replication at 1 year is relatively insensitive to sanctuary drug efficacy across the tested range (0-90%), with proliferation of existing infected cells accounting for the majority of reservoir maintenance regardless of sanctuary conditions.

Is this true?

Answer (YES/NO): YES